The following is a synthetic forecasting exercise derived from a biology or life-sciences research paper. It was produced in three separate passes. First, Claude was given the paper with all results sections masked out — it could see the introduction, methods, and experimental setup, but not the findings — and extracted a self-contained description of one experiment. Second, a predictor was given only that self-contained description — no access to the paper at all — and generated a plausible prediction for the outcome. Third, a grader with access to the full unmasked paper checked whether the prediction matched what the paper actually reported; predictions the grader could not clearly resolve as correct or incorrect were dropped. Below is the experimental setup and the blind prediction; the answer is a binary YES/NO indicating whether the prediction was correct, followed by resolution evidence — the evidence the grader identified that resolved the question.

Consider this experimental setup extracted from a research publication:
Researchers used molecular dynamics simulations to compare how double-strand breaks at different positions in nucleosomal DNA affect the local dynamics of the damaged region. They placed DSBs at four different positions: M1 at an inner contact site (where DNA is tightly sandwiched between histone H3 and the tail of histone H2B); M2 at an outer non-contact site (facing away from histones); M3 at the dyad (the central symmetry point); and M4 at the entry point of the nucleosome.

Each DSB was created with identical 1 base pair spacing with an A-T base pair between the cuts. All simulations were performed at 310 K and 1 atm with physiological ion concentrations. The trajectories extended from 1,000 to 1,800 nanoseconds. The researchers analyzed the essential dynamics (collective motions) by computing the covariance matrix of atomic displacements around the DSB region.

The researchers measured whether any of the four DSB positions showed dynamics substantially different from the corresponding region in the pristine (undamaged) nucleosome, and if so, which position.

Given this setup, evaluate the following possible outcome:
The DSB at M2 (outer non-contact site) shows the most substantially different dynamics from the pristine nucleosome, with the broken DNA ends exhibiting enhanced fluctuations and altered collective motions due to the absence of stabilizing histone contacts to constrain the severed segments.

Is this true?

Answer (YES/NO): NO